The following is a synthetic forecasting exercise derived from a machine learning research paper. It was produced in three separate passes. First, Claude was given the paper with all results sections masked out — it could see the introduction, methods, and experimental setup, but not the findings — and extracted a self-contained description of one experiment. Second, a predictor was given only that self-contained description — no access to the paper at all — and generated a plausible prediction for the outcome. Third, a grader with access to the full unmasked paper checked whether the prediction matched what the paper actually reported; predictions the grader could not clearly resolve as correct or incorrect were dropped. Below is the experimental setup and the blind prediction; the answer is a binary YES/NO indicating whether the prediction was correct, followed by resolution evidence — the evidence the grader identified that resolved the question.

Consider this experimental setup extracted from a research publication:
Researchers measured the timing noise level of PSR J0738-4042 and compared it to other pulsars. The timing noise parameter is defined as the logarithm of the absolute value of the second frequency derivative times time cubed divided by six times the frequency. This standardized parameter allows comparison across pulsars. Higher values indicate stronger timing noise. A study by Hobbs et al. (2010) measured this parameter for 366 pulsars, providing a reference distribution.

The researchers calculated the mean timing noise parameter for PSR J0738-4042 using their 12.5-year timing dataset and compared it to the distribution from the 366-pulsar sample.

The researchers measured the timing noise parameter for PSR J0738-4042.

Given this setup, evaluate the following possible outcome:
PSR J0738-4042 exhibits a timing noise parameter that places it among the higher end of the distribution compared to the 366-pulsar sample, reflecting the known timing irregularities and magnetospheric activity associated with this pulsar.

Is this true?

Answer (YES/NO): YES